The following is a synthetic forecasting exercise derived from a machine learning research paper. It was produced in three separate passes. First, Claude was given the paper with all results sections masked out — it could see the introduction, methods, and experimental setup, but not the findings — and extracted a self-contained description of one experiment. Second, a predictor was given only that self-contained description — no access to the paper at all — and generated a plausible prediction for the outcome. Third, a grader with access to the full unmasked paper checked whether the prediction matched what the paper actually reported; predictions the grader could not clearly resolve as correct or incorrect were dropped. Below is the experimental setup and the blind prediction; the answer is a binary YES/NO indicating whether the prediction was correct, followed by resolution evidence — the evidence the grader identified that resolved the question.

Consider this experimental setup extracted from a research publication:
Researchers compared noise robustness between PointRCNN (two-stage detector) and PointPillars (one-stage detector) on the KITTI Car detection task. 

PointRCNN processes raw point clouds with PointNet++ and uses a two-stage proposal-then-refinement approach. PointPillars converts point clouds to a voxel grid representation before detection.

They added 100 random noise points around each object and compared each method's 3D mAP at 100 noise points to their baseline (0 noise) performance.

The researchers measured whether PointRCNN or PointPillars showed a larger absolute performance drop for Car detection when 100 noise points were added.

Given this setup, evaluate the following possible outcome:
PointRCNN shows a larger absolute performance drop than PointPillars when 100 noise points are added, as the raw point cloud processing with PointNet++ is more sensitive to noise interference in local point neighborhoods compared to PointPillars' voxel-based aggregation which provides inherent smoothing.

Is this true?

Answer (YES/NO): YES